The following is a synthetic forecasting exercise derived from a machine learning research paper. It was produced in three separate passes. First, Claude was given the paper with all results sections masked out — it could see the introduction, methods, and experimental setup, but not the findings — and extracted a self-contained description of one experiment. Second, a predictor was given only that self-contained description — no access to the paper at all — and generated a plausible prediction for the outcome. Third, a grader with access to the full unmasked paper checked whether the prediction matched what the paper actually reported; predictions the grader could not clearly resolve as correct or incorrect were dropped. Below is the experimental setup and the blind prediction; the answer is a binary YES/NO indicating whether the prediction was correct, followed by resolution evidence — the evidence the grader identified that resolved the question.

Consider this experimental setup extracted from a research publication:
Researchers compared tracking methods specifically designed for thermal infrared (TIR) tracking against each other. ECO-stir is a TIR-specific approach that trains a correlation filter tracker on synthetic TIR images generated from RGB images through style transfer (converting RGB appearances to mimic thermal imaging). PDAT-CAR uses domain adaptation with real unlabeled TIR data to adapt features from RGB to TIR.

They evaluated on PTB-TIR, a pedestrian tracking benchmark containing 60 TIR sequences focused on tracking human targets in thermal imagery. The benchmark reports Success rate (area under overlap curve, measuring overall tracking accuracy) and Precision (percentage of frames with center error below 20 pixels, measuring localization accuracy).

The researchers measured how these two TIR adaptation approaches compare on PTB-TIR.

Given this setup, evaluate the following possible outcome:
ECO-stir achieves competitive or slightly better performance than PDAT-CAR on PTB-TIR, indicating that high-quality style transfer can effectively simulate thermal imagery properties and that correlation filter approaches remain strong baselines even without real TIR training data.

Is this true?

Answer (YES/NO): YES